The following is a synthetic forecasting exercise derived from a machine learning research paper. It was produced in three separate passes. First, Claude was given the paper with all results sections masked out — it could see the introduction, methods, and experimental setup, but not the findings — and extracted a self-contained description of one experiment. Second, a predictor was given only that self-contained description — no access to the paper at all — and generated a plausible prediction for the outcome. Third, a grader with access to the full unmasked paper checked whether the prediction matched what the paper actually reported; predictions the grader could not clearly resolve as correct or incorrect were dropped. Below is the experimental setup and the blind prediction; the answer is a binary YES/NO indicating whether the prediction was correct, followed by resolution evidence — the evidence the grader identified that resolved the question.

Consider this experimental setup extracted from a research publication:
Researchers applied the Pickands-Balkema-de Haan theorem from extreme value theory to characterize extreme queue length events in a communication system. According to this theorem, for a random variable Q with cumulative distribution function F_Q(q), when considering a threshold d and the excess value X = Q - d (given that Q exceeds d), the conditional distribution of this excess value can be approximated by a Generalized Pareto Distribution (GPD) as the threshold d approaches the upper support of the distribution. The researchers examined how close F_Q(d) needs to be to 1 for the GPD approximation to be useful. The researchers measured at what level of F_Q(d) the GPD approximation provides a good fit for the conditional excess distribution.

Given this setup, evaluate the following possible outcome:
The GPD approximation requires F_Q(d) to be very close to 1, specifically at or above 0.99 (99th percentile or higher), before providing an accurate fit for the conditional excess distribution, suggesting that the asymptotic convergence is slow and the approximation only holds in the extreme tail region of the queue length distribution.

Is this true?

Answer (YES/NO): YES